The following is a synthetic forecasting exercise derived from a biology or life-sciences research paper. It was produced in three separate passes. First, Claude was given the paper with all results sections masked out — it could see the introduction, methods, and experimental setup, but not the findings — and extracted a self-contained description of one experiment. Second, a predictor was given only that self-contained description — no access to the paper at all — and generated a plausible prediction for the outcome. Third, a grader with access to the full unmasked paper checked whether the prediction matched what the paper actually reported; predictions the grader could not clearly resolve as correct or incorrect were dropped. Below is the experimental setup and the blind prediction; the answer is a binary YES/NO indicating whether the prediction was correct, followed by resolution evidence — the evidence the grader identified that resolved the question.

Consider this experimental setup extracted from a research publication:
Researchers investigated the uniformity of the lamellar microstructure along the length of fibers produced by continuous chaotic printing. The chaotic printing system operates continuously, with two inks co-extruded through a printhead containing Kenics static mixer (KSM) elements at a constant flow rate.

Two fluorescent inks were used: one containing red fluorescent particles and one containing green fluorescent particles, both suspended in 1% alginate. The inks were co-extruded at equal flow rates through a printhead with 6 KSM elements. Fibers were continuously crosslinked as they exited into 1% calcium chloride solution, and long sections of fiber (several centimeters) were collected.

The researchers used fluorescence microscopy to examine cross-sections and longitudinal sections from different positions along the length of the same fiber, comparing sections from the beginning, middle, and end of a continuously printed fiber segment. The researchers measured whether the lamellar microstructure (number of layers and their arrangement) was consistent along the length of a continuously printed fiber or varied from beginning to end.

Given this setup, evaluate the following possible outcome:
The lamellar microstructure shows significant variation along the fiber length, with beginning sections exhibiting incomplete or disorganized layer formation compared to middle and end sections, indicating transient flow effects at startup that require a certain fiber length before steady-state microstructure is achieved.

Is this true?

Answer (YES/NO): NO